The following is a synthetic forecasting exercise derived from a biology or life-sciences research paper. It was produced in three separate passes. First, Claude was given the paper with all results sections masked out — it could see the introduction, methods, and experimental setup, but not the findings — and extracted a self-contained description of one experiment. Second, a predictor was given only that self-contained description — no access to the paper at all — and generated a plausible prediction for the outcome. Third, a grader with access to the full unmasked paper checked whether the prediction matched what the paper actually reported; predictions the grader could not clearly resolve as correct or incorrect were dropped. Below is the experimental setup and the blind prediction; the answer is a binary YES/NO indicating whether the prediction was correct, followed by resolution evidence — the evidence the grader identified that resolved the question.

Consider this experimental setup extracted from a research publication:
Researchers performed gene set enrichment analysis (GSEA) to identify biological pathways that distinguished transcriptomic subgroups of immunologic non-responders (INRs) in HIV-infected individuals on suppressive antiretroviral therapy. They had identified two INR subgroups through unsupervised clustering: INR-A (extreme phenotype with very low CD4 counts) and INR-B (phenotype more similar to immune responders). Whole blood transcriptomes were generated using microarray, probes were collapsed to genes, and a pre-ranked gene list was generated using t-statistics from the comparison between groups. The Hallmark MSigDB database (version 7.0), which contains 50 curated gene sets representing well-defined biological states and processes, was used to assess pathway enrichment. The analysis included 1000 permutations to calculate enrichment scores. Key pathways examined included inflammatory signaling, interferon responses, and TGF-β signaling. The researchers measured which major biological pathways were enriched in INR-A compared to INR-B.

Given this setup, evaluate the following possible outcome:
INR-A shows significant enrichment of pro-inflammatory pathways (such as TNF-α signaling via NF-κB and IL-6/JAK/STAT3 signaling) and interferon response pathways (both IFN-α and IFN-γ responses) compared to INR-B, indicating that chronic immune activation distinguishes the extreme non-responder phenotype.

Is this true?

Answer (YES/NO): NO